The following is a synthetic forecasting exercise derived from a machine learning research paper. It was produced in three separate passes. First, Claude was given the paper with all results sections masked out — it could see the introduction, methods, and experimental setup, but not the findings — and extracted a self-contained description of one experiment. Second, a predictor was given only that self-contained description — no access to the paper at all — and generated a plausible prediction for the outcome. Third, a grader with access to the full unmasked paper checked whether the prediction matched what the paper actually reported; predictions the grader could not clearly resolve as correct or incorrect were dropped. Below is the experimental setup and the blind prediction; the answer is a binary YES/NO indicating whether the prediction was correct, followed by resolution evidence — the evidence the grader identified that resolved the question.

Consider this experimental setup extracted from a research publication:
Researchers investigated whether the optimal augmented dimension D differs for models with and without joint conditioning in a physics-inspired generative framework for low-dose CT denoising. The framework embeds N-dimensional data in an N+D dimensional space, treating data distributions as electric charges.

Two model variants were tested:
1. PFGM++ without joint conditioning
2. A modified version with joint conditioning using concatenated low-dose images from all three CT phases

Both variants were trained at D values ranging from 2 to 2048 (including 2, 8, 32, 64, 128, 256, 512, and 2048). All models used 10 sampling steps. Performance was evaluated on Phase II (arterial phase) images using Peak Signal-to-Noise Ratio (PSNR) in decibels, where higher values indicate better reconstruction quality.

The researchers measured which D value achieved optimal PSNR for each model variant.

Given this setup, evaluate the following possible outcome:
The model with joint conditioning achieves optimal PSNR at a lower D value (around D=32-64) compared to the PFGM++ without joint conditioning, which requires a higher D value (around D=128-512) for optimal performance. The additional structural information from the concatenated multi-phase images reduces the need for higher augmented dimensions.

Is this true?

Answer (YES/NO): NO